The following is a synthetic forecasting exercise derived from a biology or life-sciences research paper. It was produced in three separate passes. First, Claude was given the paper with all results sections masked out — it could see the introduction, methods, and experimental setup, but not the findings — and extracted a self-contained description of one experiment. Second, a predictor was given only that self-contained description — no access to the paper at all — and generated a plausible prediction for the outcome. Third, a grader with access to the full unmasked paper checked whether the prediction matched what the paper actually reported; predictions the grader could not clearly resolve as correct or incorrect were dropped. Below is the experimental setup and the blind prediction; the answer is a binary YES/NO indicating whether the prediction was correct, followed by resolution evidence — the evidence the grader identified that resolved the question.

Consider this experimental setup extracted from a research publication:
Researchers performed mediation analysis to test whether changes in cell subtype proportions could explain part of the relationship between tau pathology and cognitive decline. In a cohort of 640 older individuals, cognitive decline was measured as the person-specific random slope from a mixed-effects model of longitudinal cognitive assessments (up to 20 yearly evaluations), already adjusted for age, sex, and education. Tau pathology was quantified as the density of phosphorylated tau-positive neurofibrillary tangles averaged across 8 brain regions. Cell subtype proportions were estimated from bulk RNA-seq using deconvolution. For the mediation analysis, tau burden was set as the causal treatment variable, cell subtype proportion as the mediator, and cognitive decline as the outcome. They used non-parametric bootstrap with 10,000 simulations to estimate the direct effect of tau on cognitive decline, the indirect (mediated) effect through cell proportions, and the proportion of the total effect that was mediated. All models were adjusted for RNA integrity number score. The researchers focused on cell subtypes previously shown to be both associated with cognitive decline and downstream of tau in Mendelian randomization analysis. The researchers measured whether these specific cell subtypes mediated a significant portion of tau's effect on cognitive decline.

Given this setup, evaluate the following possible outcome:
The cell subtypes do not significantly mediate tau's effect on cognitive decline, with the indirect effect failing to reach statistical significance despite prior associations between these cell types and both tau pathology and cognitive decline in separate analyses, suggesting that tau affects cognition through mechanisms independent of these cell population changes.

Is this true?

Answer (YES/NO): NO